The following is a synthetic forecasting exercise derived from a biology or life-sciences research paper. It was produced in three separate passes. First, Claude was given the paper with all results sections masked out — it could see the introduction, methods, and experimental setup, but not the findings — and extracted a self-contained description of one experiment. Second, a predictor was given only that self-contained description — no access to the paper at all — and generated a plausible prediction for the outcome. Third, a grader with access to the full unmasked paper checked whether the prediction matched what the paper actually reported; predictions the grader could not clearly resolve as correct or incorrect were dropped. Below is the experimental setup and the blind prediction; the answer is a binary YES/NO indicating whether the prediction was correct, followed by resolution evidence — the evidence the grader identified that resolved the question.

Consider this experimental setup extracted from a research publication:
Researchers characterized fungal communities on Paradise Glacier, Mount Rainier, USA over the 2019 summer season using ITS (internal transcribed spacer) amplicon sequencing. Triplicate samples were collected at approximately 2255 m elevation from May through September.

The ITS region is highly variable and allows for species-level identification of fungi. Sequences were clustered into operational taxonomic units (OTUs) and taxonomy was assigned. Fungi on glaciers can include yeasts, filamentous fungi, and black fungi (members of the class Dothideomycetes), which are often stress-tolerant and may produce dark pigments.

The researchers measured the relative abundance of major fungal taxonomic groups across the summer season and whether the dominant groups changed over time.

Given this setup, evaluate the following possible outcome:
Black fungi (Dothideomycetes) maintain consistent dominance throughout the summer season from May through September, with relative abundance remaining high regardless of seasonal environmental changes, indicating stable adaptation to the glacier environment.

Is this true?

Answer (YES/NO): NO